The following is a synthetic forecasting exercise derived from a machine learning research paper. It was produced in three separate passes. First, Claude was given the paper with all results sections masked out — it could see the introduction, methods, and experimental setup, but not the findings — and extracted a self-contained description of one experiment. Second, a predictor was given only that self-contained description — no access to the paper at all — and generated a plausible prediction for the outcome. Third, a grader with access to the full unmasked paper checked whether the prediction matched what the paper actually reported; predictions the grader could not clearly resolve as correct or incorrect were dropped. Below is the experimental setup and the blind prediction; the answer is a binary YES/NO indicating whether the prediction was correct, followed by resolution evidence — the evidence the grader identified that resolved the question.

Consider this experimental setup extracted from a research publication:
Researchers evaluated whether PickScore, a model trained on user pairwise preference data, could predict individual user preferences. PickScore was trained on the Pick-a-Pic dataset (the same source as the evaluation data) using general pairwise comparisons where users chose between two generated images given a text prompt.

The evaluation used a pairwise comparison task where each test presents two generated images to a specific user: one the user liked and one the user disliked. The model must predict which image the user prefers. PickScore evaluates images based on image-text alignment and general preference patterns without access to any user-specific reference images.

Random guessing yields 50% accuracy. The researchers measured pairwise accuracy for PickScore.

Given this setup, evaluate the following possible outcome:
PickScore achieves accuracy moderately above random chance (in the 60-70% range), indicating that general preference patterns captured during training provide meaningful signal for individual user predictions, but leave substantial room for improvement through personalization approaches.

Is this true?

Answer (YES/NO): NO